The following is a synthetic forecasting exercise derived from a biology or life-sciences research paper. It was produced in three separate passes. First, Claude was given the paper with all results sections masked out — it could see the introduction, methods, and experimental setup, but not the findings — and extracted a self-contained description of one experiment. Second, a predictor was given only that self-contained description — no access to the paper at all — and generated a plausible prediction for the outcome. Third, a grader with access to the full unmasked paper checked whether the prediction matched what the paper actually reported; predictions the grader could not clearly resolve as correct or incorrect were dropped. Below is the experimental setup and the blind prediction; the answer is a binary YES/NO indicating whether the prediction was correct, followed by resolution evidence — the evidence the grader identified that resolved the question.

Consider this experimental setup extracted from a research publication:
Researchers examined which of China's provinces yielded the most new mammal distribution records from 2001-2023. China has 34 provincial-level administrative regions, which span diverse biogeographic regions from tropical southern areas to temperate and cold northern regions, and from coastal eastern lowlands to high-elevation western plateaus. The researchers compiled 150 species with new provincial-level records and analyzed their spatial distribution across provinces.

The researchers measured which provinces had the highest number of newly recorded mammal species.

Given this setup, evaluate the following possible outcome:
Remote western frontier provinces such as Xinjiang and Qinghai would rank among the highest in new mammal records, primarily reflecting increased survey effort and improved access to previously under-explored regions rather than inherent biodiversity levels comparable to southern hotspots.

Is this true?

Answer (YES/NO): NO